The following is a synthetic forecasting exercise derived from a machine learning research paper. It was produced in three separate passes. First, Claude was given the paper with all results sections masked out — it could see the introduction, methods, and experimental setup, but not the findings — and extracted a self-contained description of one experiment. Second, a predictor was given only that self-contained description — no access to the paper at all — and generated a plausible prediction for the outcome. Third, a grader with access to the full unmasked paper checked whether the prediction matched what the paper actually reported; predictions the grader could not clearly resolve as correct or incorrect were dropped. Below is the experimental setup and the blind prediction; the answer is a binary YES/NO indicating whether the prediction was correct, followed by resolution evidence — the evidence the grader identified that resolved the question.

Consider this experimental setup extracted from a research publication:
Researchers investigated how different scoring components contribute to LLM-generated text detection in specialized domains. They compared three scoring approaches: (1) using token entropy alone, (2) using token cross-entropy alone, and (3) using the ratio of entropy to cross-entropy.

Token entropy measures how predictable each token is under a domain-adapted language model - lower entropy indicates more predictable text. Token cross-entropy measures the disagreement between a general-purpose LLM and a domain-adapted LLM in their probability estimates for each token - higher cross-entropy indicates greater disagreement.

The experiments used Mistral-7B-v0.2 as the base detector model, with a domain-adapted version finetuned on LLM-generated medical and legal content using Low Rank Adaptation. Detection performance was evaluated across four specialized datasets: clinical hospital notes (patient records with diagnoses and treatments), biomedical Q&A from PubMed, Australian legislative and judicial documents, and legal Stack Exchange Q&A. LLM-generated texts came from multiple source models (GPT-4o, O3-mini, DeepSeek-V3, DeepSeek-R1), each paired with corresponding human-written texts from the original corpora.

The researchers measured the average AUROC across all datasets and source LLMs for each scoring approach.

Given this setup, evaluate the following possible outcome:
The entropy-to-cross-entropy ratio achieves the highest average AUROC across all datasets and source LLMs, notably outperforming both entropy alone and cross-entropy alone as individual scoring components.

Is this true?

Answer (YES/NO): YES